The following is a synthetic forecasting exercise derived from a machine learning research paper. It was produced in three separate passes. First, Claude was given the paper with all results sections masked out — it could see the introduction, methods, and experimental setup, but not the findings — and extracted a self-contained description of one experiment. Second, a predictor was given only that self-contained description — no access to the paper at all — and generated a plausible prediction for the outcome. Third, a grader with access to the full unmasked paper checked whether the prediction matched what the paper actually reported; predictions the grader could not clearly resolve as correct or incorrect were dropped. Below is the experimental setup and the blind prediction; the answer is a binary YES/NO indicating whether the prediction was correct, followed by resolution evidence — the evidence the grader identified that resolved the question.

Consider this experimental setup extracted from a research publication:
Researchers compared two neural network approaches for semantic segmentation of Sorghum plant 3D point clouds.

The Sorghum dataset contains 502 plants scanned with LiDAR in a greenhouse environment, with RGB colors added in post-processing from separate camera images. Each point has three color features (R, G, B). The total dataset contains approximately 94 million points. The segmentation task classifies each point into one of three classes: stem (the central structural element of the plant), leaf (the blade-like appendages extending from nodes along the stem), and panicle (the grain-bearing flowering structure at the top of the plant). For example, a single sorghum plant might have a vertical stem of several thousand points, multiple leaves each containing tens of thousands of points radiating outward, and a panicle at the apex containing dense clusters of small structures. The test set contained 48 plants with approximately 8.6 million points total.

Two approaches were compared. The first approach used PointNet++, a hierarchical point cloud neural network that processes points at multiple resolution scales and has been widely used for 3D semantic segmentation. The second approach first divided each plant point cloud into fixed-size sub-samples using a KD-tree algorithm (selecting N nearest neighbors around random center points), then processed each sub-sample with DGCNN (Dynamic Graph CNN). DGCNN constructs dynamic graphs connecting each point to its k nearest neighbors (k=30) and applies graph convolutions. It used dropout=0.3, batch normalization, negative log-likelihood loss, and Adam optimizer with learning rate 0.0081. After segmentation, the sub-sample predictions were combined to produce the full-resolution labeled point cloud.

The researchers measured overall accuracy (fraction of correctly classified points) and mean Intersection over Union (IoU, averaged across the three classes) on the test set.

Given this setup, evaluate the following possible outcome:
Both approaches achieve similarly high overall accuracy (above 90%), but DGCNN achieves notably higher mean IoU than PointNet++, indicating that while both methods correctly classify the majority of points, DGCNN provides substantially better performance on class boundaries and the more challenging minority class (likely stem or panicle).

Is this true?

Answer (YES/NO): NO